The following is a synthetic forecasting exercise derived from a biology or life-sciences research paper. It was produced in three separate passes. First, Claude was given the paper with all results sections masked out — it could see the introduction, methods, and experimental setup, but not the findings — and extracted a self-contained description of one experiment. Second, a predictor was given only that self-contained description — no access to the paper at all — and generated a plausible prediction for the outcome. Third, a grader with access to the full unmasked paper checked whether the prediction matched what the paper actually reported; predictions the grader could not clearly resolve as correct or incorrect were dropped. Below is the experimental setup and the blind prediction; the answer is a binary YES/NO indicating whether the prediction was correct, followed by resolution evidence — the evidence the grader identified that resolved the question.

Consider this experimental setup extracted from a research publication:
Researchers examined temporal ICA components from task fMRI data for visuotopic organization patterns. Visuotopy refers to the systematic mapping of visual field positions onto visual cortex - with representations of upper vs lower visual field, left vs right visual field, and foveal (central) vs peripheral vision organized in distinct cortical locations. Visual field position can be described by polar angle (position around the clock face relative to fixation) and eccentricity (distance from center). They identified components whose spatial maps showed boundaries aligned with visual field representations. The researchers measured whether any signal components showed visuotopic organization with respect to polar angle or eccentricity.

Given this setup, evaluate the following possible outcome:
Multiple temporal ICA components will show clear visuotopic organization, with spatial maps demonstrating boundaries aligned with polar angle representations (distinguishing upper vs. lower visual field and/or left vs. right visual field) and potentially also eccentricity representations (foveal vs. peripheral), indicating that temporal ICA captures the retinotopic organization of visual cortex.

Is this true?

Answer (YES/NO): YES